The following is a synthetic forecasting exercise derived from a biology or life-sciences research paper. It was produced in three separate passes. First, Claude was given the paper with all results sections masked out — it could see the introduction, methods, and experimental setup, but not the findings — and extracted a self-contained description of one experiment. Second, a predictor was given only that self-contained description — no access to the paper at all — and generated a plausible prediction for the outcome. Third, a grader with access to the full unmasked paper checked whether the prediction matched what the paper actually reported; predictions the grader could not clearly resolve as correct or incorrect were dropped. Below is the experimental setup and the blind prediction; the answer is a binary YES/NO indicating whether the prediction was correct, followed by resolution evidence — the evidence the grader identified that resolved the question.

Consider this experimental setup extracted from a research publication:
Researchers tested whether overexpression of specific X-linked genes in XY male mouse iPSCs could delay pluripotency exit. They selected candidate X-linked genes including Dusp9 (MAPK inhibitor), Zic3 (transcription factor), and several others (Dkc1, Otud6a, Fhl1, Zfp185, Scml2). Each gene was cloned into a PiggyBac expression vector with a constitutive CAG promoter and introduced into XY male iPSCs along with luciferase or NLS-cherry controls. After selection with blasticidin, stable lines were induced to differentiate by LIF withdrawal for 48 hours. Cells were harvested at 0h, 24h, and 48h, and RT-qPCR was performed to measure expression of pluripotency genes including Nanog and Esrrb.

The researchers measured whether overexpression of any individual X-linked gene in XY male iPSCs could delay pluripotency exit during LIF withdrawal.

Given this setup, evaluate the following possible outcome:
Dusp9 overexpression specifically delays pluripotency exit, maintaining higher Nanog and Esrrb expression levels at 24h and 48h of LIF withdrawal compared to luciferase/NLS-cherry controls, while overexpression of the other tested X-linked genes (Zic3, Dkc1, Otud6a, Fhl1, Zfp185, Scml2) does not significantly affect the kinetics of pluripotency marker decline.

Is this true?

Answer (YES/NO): NO